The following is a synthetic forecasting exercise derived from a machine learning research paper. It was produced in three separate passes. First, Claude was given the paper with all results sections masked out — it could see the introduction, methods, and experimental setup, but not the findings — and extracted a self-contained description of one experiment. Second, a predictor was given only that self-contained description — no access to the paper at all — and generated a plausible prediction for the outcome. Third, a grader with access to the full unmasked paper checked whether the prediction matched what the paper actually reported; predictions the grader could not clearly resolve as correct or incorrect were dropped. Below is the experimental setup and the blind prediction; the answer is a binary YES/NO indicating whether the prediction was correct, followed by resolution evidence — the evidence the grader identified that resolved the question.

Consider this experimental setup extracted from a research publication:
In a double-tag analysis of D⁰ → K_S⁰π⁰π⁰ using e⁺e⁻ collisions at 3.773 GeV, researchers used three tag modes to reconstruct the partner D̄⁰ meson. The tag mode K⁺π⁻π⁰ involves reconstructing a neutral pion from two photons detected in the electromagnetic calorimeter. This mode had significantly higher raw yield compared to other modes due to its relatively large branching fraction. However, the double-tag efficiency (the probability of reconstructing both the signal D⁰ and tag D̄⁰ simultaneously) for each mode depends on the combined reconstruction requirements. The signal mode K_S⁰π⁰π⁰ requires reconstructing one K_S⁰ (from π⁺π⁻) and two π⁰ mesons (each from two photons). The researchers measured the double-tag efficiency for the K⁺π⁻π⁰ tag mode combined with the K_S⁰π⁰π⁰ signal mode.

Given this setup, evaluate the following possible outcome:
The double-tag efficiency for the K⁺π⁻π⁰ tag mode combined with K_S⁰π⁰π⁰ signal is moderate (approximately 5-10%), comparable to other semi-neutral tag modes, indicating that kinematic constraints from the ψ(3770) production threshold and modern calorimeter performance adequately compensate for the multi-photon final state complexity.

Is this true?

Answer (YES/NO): YES